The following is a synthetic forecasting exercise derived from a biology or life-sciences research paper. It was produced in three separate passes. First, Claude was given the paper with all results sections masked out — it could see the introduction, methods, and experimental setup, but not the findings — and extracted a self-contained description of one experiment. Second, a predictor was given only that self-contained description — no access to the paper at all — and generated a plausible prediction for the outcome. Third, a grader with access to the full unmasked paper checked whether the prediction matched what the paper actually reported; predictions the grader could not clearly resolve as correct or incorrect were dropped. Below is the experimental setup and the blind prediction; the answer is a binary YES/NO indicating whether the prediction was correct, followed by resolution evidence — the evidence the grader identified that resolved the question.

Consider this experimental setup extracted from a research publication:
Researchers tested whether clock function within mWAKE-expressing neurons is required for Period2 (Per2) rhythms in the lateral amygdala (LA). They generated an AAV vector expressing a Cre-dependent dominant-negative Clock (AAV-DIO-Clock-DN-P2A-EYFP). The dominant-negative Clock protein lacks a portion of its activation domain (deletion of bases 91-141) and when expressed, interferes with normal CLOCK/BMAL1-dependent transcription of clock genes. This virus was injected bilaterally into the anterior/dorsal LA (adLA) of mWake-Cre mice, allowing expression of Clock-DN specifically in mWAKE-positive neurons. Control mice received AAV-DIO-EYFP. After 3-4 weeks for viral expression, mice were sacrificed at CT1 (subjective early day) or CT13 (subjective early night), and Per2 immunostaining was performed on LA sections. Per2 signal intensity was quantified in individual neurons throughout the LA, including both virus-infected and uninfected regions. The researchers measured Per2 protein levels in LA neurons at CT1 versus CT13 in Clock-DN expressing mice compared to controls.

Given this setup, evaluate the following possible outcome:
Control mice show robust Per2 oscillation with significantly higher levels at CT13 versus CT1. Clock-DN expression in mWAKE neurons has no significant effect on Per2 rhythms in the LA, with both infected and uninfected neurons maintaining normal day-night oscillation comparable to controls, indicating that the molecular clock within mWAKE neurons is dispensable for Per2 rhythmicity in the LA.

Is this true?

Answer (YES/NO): NO